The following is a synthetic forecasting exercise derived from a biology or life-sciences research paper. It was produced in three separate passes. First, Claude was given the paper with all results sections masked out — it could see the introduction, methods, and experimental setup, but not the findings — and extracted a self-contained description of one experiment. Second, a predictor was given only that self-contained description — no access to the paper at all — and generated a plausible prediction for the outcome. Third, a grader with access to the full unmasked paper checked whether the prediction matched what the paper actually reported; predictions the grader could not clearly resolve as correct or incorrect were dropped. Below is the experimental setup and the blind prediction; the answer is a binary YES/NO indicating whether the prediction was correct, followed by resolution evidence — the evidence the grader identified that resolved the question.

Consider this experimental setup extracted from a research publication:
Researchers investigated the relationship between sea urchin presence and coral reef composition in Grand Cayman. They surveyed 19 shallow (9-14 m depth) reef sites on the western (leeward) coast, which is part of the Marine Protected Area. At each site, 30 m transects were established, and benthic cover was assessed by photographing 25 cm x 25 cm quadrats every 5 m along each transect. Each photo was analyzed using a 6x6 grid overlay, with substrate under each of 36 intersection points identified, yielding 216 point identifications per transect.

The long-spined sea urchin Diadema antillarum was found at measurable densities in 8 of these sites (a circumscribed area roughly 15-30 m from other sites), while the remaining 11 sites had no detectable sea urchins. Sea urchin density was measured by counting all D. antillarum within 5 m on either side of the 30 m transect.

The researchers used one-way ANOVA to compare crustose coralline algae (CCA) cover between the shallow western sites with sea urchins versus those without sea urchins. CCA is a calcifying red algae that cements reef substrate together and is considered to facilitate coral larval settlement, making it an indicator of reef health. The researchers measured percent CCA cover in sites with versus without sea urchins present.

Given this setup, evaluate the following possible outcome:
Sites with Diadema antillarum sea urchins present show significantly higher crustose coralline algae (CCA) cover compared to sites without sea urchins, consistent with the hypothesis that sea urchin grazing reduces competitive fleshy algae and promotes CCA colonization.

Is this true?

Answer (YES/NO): NO